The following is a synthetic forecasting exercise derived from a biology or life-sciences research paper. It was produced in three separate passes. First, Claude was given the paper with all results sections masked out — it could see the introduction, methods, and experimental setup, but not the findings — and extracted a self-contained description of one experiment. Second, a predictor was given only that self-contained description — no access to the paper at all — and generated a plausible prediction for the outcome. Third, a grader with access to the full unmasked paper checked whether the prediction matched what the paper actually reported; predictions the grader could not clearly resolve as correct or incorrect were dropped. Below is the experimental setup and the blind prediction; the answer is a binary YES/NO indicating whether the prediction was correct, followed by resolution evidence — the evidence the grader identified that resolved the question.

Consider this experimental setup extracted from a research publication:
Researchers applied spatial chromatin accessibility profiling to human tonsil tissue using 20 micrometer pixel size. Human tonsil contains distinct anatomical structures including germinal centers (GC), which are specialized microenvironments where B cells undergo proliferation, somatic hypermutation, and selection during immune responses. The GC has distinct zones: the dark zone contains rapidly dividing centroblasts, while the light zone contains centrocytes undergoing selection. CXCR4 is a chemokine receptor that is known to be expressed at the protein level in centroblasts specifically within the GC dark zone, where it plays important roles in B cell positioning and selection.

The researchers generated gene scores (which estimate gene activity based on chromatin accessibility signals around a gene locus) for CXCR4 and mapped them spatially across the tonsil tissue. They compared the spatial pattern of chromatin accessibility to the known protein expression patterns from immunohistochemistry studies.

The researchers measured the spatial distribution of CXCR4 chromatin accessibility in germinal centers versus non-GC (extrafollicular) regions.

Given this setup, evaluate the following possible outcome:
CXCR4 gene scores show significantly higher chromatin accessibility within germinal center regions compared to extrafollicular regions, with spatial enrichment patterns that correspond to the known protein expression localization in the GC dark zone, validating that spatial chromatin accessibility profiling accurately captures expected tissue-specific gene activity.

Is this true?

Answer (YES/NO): NO